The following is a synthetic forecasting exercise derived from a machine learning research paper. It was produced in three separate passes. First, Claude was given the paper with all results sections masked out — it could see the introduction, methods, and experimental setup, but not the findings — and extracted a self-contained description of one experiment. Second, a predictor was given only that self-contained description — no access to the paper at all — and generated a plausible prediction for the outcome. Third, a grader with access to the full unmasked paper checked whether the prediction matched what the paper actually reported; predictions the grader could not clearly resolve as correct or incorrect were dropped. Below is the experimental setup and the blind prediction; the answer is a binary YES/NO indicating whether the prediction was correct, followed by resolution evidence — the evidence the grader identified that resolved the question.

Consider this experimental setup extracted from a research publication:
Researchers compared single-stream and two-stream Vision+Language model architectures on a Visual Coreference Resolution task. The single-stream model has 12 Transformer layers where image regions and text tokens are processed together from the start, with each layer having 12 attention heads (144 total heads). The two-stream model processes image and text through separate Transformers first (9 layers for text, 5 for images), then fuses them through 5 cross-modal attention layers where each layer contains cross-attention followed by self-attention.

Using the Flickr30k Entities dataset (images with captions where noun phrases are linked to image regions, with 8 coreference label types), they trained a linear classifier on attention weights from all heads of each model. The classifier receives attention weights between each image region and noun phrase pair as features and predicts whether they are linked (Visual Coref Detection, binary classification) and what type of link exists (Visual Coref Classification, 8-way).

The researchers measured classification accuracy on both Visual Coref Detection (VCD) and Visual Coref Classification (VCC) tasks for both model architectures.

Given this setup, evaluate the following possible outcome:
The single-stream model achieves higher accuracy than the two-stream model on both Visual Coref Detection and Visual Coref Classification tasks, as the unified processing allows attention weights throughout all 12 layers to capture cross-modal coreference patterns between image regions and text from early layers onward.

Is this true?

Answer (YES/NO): NO